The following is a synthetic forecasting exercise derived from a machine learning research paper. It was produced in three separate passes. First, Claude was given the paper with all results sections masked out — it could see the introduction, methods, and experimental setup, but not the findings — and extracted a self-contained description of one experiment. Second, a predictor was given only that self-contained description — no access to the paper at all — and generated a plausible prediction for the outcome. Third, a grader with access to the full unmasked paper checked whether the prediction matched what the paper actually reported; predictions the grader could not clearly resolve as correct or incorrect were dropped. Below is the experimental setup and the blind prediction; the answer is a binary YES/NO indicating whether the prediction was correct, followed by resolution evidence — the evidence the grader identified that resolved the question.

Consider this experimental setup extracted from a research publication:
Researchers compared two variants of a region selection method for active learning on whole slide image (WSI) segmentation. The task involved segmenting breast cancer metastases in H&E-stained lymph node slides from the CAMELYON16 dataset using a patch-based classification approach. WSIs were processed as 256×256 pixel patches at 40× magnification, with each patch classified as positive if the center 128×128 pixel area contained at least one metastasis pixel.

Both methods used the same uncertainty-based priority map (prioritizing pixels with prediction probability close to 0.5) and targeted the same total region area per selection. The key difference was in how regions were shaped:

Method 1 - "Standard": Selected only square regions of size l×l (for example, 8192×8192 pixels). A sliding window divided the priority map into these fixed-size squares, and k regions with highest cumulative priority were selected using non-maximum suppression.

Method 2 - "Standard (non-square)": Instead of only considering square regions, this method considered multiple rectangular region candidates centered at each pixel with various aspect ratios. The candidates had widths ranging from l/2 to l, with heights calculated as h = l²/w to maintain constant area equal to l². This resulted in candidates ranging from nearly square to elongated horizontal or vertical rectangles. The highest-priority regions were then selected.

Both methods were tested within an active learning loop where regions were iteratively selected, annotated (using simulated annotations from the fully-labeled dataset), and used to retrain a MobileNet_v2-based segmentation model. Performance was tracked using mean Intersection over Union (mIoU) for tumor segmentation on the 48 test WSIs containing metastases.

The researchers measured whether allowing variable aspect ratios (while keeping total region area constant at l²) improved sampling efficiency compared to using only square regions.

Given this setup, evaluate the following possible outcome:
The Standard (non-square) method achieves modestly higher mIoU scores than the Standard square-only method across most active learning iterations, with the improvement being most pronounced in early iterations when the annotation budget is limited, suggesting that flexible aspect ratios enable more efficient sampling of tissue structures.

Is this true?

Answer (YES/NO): NO